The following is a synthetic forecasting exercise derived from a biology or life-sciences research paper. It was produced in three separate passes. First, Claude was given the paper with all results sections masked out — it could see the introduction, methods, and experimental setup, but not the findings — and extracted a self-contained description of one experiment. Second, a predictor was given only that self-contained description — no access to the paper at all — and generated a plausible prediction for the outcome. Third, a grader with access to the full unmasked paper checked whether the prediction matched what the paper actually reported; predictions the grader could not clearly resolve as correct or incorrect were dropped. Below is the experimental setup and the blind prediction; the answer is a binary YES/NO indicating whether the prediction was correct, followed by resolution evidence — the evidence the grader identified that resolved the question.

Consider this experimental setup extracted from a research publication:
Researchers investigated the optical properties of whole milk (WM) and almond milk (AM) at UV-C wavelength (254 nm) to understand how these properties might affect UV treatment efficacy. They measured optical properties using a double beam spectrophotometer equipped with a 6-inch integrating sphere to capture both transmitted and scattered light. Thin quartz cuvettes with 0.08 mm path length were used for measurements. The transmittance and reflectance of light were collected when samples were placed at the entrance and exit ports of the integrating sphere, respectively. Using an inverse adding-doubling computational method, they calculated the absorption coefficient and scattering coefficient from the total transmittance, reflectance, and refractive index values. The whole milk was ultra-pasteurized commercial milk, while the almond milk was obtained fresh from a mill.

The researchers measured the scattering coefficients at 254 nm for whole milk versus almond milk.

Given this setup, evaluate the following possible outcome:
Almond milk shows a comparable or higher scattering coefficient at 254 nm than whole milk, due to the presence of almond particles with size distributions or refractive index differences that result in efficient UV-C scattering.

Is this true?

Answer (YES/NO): NO